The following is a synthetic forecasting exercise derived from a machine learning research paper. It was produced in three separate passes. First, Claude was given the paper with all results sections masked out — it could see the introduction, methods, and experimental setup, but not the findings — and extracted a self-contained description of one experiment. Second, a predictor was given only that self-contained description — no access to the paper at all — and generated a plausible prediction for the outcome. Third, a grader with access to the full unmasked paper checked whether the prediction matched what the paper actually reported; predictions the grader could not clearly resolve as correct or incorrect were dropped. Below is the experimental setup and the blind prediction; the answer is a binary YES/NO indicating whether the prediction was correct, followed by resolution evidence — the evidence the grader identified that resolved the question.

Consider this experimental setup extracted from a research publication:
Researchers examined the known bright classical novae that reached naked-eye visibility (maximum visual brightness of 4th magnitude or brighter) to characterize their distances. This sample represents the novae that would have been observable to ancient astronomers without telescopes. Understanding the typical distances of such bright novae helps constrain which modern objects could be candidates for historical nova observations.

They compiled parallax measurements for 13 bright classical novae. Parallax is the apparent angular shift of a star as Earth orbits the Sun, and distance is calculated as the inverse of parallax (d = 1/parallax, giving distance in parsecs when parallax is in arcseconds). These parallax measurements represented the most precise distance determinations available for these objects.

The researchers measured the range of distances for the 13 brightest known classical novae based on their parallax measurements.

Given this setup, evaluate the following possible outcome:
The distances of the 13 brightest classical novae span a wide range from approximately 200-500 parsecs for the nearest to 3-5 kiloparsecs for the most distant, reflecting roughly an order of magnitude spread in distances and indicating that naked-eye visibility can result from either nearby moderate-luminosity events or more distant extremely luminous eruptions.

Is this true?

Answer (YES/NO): NO